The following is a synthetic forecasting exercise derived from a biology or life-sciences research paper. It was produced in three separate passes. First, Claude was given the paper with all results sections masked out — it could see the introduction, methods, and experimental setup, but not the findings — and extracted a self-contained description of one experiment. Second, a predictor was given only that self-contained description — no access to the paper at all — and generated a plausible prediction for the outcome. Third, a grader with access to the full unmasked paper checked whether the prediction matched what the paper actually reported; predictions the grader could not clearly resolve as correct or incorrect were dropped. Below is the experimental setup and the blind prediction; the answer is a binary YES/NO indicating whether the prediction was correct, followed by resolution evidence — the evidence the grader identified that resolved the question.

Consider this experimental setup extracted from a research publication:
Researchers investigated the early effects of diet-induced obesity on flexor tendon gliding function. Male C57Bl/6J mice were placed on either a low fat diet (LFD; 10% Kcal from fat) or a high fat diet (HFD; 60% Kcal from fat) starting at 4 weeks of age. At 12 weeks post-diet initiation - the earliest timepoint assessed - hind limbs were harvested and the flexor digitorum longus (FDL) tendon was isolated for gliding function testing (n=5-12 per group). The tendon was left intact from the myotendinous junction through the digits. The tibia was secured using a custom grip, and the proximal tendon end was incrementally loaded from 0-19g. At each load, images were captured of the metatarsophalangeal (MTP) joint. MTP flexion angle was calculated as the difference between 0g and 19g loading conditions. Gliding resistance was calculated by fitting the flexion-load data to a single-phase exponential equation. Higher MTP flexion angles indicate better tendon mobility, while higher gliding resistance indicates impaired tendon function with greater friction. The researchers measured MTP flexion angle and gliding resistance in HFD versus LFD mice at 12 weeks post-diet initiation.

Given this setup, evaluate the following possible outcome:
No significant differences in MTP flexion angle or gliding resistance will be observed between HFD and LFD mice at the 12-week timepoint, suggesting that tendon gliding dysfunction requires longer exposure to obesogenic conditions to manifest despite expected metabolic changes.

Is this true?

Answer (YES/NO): YES